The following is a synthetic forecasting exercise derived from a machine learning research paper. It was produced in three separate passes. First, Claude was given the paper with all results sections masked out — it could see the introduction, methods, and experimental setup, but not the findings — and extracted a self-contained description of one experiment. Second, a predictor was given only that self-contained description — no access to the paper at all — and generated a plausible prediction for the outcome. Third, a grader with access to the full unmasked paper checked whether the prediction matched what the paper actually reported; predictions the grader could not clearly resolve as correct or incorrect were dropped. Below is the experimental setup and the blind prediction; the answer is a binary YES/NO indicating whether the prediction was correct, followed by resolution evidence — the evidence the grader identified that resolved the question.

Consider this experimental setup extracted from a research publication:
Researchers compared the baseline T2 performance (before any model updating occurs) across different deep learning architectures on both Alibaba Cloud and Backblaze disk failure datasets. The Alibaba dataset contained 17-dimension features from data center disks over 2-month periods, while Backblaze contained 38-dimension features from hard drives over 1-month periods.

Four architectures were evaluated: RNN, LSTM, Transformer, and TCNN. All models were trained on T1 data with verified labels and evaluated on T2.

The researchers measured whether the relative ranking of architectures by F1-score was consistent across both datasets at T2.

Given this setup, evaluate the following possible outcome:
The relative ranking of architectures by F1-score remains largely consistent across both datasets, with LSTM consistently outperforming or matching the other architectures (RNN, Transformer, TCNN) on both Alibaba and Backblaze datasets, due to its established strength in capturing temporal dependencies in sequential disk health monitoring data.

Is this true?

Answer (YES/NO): NO